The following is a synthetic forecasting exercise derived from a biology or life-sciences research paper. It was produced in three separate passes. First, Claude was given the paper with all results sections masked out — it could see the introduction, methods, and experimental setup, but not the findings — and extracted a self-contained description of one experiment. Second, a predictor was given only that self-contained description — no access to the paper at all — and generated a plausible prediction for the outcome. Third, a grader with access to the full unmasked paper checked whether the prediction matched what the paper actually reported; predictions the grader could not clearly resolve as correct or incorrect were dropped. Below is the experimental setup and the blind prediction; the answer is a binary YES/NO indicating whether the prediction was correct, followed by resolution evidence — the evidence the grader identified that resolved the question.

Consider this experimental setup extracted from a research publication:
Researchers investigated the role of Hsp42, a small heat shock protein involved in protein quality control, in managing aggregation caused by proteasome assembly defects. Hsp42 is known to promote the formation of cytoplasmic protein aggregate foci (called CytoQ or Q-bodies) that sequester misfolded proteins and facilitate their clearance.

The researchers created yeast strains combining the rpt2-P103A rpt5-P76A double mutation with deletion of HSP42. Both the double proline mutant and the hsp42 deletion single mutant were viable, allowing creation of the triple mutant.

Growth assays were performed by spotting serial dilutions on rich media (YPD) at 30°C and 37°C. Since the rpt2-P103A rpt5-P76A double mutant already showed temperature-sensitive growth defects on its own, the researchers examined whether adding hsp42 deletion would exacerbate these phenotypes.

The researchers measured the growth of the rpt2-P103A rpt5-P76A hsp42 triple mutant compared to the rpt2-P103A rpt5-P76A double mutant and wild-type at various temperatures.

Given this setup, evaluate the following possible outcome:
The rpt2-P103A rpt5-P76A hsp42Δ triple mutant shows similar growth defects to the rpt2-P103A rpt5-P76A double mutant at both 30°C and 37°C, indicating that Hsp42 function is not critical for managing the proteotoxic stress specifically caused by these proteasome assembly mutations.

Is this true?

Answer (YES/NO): NO